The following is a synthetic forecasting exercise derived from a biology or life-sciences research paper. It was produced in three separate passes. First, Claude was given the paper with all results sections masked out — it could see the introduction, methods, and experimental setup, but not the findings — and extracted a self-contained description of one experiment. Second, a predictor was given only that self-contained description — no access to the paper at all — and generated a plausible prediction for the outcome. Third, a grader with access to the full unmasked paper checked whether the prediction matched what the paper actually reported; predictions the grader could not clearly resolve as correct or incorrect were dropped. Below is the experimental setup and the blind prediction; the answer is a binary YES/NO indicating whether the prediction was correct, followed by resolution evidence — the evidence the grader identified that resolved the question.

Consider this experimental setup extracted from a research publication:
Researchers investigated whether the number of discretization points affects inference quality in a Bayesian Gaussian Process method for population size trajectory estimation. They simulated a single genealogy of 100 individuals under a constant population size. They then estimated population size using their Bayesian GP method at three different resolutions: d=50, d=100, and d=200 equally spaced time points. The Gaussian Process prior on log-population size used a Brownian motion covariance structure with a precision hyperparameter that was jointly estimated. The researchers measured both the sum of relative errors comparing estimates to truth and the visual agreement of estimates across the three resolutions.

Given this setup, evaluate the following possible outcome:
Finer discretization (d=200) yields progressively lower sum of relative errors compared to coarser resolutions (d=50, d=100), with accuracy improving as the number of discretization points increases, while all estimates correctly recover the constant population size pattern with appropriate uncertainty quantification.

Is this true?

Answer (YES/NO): YES